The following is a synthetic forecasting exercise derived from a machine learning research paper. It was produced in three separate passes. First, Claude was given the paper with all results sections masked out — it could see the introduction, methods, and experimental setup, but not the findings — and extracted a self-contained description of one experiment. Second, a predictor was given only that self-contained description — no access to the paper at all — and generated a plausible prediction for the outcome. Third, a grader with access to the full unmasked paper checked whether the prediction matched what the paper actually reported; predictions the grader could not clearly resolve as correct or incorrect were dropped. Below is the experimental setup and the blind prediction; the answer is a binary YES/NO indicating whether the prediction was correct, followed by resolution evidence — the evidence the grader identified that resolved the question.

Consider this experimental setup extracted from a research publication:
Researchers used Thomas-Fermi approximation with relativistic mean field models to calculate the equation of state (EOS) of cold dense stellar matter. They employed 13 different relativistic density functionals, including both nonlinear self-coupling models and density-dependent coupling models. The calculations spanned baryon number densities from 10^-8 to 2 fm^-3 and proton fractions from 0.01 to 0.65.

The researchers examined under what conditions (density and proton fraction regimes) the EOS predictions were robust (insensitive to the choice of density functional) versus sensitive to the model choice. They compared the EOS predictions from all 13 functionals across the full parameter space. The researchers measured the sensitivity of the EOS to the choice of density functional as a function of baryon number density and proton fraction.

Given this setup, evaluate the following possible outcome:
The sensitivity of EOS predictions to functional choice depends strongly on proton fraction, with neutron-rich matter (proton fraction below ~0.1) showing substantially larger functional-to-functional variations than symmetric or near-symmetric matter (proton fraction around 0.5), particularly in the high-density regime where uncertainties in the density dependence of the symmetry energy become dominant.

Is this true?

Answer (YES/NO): NO